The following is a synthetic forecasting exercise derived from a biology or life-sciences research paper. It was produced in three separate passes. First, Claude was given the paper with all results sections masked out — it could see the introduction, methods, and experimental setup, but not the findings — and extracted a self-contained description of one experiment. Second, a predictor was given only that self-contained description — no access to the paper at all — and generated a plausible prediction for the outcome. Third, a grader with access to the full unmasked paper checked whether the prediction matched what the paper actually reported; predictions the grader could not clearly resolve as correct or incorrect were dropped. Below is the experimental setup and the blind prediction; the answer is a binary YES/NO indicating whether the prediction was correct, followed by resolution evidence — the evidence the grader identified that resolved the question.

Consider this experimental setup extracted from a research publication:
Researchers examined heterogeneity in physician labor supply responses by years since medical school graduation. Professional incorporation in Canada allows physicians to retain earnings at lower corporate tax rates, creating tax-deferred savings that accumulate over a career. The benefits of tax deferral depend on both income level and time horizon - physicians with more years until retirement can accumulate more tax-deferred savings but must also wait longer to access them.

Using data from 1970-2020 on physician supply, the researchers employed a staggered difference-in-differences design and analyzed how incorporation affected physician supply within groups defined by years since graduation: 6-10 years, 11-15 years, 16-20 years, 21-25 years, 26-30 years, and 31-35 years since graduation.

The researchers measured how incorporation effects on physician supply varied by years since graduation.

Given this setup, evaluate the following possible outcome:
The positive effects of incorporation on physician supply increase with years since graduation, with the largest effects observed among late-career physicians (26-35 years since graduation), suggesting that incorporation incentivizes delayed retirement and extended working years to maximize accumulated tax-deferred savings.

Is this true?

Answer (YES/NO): NO